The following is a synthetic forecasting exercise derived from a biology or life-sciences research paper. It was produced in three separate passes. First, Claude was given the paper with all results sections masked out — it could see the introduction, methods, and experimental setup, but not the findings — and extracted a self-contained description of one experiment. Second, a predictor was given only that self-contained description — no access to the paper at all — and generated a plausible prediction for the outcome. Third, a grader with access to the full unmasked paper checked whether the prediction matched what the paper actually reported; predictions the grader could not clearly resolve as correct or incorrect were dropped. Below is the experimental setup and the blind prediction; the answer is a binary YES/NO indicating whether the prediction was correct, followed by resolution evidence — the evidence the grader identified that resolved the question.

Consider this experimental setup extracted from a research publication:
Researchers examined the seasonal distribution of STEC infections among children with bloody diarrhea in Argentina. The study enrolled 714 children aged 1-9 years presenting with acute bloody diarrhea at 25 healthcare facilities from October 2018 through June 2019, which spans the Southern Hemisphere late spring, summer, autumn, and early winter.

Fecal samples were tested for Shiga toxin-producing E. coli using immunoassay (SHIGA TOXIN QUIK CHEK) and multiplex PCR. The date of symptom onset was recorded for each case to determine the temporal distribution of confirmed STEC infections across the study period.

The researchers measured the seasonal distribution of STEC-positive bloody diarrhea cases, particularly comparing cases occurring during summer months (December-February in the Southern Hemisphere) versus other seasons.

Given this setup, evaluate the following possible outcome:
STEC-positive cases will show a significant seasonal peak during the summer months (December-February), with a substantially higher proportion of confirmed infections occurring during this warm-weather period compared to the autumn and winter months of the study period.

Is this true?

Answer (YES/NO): NO